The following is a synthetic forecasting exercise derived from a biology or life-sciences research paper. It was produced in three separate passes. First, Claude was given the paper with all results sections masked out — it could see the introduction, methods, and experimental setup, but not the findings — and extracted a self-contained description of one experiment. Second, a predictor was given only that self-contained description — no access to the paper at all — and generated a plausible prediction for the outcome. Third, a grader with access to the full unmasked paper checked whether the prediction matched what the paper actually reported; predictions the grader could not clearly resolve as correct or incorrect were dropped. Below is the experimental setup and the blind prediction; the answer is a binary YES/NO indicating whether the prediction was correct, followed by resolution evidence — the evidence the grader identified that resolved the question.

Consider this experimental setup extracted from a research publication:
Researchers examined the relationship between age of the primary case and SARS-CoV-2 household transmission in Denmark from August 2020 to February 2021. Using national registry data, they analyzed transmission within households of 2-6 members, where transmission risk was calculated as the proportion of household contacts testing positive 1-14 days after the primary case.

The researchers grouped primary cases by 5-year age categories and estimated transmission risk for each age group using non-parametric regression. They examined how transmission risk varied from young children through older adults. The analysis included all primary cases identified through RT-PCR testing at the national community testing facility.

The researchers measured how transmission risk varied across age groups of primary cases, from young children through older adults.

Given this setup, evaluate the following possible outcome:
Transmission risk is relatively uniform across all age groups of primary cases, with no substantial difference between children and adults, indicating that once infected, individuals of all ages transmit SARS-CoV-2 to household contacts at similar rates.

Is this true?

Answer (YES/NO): NO